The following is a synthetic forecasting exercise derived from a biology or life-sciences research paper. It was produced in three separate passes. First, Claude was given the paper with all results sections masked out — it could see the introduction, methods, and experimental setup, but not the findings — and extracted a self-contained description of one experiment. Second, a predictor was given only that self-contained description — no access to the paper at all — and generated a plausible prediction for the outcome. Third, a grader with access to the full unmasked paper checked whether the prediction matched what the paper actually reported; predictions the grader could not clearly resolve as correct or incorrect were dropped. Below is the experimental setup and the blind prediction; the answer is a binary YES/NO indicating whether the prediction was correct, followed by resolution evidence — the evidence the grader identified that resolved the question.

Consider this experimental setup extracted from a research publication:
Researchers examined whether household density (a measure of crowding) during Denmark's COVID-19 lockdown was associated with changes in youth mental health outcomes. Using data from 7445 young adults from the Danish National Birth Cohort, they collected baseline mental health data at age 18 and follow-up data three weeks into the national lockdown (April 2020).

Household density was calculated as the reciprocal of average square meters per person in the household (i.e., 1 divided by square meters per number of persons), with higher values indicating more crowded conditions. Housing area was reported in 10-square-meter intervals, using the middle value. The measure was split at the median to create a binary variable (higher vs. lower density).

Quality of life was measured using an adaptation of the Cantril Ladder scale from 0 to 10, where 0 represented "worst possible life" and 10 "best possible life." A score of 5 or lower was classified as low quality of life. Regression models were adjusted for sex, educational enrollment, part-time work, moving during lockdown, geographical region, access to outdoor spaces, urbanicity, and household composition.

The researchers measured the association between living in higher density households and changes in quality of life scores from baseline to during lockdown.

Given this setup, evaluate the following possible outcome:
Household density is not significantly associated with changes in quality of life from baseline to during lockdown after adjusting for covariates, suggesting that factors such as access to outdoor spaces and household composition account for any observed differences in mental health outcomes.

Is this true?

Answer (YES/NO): NO